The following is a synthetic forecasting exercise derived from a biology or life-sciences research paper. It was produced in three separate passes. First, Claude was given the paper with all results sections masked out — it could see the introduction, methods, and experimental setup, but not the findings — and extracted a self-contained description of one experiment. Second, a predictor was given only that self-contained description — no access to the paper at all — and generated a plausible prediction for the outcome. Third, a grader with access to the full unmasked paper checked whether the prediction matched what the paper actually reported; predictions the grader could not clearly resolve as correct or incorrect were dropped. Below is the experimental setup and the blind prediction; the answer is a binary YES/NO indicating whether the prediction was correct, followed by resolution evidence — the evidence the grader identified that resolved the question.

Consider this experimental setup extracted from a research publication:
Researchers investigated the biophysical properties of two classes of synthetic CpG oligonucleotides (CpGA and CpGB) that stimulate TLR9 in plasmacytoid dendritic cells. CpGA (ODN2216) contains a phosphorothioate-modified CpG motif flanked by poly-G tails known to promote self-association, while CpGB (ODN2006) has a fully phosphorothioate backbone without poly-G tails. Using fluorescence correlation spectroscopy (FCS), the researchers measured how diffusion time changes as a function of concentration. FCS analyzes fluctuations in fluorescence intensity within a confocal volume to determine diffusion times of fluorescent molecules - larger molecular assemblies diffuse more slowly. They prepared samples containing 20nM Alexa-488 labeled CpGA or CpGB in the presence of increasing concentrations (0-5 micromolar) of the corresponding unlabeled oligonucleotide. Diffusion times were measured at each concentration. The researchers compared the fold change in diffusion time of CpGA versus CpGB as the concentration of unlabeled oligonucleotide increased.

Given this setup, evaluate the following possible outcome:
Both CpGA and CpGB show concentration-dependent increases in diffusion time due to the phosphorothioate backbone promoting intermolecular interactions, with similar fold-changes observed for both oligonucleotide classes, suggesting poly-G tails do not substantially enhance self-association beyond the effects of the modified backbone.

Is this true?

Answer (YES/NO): NO